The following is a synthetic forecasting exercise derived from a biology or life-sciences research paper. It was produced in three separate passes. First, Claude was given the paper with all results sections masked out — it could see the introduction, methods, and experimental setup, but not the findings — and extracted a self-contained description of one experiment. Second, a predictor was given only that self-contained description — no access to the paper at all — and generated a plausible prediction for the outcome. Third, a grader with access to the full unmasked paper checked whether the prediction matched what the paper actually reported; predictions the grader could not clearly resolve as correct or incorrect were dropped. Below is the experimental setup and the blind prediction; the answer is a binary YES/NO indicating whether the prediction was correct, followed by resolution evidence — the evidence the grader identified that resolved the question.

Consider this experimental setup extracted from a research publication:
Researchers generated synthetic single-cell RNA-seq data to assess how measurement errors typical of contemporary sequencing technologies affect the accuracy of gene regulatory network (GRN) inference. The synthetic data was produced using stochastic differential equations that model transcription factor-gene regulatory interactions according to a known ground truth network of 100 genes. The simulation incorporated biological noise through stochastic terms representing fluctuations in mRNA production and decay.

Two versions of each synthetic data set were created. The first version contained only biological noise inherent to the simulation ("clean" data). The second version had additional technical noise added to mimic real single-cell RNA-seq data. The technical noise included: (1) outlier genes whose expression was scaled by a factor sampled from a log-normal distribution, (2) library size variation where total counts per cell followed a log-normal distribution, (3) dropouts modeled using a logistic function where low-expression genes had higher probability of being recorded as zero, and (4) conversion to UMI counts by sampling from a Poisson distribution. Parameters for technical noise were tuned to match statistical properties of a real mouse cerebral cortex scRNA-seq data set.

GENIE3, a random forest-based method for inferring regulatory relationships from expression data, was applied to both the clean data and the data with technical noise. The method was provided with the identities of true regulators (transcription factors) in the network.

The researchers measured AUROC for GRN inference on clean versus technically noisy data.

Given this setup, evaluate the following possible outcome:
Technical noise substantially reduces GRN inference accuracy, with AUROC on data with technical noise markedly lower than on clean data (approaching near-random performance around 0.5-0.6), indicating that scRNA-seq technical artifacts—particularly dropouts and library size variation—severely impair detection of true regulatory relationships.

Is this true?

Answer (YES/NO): YES